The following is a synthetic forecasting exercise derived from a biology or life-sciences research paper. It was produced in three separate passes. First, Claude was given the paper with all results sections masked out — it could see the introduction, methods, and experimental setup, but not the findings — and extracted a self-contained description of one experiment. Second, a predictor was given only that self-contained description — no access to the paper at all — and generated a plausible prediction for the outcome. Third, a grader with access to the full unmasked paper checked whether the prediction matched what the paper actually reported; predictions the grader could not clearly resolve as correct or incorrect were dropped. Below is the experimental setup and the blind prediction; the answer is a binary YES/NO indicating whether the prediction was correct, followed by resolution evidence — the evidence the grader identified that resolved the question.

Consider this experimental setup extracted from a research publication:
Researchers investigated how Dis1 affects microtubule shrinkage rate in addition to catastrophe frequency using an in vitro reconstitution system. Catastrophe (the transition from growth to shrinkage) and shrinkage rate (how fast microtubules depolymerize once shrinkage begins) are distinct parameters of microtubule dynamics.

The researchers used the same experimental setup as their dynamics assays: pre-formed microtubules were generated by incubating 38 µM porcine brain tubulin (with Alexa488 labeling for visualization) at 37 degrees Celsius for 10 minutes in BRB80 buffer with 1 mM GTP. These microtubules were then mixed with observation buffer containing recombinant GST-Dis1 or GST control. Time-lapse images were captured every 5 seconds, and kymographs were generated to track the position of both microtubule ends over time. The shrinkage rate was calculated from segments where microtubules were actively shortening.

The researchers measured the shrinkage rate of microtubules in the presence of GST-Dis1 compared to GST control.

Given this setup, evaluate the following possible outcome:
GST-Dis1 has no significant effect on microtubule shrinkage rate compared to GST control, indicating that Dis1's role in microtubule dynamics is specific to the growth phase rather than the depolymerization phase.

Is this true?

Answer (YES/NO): YES